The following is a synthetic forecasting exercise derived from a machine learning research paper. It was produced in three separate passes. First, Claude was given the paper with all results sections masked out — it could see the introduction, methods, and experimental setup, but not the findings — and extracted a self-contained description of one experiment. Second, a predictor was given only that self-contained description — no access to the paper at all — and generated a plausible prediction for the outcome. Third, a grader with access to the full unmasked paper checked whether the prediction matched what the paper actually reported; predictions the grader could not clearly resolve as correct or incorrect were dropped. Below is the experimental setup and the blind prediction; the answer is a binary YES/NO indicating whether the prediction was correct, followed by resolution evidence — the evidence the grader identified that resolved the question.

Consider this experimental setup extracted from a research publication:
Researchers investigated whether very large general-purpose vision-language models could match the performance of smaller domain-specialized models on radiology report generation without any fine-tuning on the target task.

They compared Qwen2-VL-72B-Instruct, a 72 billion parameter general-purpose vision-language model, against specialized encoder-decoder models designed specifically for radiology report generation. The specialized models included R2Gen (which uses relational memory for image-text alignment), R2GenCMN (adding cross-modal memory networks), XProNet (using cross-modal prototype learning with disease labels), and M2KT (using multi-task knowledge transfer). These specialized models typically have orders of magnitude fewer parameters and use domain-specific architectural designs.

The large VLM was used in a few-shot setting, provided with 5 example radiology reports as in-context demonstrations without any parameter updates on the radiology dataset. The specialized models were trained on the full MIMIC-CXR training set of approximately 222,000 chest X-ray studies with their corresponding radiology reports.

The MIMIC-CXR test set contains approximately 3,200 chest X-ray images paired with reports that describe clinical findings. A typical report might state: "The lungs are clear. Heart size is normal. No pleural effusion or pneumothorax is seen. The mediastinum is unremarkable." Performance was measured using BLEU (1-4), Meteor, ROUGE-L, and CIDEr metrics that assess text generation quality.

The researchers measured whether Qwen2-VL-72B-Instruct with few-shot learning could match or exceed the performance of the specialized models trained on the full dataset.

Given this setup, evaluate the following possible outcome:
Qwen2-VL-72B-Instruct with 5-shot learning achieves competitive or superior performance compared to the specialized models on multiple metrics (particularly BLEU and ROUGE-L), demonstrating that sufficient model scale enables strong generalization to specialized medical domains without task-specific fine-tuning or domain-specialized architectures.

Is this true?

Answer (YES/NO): NO